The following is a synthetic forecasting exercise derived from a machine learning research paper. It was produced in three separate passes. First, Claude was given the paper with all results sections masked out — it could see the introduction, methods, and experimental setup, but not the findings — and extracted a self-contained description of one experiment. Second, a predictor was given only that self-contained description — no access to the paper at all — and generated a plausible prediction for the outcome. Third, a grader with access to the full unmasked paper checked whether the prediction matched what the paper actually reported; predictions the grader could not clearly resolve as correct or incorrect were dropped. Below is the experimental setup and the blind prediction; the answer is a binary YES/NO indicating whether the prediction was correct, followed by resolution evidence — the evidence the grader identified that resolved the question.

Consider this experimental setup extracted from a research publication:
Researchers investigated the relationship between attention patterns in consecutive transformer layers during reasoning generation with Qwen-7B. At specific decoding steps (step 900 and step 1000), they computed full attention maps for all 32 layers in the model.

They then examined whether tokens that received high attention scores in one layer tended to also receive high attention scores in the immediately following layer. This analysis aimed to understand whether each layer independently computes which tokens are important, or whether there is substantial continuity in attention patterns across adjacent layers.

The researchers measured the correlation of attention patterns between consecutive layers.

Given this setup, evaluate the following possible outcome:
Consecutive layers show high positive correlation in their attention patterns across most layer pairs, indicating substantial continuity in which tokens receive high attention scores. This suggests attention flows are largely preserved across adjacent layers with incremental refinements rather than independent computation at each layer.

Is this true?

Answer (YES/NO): YES